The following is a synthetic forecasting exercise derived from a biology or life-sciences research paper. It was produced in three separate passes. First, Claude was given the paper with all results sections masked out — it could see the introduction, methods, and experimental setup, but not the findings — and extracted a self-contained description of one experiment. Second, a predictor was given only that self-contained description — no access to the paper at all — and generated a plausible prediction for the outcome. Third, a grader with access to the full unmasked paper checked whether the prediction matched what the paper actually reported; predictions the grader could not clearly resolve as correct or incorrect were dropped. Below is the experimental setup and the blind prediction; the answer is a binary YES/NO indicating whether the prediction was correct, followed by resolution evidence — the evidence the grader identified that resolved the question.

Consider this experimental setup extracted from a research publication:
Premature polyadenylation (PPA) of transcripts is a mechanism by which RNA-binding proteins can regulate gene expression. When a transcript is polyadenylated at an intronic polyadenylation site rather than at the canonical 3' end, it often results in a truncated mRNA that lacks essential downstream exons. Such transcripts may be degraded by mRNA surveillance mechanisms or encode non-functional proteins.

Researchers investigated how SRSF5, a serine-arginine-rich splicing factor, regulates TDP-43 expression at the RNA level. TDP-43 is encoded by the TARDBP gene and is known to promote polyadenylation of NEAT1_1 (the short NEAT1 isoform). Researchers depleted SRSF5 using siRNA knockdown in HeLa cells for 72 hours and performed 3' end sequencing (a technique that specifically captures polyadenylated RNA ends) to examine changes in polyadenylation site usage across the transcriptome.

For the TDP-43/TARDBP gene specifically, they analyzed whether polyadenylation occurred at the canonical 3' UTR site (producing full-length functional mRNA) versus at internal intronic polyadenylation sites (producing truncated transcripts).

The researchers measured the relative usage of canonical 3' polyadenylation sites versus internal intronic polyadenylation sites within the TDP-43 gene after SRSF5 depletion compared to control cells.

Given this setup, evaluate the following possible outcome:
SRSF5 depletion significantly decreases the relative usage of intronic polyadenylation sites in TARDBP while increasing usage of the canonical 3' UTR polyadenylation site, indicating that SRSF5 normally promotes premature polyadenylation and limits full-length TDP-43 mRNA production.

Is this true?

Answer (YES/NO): NO